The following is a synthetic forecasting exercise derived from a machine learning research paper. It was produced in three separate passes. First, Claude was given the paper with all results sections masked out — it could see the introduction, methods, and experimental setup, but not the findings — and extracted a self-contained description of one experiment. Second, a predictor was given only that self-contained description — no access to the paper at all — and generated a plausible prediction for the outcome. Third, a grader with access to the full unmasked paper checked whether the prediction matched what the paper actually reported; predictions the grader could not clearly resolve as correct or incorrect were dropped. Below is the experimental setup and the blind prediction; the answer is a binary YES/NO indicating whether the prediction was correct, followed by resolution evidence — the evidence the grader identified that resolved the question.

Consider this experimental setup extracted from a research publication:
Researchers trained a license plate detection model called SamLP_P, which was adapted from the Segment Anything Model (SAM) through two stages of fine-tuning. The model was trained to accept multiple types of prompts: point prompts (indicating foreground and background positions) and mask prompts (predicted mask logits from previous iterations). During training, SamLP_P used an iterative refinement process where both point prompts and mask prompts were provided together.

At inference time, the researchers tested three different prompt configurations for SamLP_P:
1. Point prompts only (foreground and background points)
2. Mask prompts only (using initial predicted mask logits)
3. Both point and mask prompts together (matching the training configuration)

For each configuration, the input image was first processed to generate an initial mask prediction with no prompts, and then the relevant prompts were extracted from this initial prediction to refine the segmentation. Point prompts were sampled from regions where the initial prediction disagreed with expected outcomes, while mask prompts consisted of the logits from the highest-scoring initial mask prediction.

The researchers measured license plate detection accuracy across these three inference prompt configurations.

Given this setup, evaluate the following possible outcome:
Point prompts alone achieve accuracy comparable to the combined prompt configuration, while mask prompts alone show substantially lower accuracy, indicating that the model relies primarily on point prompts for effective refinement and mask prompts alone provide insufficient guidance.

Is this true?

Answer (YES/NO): NO